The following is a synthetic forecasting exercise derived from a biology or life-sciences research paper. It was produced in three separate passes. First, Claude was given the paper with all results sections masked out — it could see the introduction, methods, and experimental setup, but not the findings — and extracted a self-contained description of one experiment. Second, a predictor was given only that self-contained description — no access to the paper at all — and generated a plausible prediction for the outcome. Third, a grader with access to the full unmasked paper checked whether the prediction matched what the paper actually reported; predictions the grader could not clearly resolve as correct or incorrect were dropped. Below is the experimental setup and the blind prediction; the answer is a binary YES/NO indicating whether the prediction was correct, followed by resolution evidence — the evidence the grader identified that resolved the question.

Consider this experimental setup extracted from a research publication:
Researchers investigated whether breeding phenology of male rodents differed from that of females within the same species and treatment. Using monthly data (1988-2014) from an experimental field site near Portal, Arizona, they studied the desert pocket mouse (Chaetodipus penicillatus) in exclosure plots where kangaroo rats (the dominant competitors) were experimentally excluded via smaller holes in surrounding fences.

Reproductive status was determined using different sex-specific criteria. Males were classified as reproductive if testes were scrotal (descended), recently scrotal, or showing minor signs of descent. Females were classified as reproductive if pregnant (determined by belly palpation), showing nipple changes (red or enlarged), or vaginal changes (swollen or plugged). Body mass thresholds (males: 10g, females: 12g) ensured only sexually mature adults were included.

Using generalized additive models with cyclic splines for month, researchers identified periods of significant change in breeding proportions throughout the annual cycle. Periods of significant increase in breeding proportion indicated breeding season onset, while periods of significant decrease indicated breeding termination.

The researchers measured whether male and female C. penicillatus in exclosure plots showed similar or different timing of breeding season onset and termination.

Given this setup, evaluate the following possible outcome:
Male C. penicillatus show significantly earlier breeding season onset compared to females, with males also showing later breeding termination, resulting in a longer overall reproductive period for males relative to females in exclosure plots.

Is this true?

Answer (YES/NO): NO